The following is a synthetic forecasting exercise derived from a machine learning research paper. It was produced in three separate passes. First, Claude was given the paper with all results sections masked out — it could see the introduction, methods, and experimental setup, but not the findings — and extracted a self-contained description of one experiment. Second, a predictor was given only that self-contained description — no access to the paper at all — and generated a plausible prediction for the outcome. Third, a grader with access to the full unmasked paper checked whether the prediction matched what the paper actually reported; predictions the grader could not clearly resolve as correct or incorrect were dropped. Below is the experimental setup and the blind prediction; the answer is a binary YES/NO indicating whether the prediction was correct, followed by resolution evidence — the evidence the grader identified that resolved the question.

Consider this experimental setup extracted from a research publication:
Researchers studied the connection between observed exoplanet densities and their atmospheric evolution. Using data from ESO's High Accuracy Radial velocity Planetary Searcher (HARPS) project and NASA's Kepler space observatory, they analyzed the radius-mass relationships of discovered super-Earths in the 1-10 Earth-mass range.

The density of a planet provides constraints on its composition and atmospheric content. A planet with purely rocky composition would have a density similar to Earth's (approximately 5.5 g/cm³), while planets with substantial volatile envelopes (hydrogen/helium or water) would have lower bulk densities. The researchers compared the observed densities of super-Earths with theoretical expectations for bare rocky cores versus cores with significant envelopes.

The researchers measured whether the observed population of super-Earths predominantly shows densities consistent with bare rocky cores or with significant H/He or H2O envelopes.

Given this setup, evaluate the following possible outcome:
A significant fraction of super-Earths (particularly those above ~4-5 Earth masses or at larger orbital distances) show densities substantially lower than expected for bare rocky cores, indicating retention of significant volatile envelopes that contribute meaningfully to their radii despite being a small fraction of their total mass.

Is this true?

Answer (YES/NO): YES